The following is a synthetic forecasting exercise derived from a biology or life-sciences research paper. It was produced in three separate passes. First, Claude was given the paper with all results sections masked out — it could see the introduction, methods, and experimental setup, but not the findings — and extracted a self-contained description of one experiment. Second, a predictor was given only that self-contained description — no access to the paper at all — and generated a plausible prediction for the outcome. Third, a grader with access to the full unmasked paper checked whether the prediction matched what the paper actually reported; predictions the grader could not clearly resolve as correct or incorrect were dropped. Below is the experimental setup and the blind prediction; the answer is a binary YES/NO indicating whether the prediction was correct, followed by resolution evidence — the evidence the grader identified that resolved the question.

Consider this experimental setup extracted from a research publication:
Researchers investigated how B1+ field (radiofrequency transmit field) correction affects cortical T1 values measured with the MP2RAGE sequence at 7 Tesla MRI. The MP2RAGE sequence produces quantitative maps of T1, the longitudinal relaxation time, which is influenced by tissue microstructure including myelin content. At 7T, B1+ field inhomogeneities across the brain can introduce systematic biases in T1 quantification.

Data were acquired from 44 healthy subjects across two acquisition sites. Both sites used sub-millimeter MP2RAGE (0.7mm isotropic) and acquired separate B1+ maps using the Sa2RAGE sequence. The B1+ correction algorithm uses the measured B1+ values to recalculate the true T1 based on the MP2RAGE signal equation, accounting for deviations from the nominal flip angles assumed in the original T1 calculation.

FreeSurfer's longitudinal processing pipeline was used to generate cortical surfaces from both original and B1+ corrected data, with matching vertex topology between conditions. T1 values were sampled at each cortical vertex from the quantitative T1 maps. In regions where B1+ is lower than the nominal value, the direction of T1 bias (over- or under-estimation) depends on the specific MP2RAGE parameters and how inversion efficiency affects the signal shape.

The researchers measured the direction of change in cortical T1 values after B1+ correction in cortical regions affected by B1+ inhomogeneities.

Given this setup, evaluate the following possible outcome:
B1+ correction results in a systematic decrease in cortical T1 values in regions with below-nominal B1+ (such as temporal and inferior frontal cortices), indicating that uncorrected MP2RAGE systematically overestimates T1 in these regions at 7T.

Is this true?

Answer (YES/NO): YES